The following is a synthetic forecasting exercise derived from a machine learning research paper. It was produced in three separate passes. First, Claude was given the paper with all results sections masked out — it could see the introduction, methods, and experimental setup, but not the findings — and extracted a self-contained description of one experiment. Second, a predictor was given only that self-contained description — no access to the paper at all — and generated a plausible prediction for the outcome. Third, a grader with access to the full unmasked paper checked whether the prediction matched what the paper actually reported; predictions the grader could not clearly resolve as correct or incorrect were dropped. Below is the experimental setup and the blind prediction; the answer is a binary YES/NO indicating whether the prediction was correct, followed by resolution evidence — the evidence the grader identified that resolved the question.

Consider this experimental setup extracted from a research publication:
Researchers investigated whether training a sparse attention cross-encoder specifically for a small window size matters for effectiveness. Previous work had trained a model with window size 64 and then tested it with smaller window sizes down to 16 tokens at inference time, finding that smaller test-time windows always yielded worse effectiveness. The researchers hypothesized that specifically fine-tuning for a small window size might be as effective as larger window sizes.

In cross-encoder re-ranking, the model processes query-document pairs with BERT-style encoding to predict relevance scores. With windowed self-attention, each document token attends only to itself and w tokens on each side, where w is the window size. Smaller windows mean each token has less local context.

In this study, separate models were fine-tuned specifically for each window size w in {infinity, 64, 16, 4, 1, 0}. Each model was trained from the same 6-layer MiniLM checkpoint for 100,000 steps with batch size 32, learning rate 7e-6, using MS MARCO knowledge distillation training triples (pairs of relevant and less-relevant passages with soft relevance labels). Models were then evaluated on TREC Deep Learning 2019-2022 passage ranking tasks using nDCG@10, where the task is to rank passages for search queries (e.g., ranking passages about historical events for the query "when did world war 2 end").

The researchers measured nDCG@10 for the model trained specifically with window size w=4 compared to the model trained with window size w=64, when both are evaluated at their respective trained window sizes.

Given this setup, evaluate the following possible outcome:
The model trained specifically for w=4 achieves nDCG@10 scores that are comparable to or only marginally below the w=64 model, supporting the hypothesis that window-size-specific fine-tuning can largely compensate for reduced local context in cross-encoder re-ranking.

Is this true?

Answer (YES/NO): YES